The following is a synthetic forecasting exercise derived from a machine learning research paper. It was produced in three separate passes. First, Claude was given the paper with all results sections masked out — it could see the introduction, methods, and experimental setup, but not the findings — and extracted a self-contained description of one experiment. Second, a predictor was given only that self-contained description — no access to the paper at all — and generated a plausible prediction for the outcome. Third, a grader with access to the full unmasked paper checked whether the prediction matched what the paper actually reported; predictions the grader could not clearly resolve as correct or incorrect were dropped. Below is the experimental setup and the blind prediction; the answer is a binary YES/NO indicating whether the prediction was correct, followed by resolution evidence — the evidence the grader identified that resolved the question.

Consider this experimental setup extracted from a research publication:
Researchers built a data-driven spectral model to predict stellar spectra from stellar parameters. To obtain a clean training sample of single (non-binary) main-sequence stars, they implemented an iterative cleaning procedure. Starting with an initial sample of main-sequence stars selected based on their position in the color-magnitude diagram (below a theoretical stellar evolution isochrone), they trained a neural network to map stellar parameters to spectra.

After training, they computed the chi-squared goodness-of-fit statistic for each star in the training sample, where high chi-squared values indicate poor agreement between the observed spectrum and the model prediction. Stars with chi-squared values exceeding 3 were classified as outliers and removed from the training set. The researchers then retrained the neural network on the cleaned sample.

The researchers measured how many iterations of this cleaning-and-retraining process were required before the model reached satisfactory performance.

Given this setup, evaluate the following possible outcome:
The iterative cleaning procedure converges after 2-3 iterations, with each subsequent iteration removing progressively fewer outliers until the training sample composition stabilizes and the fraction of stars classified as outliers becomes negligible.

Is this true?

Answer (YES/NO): NO